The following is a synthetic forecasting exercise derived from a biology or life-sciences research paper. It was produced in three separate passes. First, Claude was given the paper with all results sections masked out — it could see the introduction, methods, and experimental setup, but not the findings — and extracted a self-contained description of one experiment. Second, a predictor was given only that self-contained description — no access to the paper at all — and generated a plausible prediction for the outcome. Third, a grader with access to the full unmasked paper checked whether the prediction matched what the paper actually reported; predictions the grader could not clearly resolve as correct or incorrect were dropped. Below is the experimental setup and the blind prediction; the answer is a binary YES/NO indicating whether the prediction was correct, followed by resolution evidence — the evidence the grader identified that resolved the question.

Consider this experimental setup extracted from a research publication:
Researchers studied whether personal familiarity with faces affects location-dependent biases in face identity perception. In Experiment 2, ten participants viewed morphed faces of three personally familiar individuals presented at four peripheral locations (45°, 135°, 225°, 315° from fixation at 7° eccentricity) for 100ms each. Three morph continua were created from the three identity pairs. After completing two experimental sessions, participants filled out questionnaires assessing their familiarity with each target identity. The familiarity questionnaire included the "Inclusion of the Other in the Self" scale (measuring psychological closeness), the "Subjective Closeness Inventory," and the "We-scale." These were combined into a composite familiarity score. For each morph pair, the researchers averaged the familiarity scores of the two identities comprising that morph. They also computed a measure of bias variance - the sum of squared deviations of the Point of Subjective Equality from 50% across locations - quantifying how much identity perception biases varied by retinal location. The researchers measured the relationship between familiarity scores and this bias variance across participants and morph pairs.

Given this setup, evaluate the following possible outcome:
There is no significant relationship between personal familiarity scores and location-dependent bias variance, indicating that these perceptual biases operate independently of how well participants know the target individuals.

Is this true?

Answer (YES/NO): NO